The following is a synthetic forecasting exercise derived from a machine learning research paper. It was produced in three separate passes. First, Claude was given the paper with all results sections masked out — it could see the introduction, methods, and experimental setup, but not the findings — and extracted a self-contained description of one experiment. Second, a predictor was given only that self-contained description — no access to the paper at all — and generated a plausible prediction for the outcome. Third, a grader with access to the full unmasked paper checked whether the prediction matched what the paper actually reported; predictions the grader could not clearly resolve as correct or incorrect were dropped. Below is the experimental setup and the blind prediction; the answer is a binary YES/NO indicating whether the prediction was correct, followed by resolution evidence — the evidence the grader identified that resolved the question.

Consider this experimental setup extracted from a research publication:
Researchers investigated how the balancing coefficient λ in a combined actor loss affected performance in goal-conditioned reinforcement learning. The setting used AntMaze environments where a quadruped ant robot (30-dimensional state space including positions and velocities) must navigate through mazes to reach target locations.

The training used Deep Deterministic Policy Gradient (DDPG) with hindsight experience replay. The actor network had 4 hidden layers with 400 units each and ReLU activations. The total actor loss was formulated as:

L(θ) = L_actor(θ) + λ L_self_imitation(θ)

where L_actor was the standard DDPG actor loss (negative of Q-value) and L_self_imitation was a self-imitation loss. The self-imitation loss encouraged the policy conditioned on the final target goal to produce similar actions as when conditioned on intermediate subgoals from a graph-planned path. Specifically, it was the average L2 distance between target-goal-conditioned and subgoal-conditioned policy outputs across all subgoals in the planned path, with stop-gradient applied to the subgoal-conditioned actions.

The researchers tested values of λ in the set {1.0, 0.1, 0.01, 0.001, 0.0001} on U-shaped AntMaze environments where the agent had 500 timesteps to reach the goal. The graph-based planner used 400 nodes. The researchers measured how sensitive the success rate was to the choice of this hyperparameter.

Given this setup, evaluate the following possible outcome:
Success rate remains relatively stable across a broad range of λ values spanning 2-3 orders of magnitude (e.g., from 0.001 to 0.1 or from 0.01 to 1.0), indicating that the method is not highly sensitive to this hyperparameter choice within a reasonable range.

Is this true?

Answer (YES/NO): NO